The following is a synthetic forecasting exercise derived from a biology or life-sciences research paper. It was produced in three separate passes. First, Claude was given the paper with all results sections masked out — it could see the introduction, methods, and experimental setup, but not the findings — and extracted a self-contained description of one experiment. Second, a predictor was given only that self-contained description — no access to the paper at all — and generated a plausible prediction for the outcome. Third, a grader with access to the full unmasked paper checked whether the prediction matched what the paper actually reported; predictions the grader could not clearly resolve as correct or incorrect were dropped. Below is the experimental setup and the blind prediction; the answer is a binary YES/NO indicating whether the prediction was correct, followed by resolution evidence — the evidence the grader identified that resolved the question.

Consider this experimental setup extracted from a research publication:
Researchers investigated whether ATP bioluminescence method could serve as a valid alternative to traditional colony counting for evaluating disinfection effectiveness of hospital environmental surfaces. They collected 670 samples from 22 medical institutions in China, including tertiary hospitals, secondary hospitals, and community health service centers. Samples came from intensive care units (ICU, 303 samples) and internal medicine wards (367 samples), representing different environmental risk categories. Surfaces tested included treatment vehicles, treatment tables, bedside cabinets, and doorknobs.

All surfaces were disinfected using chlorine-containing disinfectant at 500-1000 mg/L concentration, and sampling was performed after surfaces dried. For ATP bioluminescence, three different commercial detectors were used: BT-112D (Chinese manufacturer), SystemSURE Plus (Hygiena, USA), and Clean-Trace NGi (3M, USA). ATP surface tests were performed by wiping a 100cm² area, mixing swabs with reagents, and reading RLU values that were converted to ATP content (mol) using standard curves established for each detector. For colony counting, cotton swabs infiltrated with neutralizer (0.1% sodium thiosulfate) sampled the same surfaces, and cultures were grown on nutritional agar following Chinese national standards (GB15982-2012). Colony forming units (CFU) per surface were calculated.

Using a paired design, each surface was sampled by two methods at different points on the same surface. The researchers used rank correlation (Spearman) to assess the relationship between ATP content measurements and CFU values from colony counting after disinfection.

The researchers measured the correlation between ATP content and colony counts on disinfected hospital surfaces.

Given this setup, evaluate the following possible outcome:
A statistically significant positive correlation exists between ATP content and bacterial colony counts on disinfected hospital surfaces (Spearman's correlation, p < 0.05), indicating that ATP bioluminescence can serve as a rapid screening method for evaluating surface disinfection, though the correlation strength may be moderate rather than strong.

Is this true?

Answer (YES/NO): NO